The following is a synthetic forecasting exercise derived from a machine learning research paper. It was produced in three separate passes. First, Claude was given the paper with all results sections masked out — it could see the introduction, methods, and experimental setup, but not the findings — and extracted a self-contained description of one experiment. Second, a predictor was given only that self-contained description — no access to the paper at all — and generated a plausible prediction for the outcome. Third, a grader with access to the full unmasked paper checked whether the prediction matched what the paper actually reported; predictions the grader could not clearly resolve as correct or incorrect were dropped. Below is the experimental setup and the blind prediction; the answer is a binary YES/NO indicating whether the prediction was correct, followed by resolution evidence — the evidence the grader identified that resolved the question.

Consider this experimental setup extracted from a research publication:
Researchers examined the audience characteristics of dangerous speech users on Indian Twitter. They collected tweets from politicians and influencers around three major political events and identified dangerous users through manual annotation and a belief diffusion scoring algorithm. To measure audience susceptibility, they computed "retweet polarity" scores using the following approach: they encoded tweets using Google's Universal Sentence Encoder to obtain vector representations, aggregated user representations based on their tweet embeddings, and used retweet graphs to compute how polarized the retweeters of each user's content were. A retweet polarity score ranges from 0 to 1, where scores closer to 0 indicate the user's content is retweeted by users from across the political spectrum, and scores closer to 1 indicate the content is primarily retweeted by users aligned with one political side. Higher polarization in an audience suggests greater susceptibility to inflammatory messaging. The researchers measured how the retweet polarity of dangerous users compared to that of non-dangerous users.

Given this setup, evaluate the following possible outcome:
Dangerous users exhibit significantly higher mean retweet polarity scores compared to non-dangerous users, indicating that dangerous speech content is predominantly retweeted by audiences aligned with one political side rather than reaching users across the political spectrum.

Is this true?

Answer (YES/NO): NO